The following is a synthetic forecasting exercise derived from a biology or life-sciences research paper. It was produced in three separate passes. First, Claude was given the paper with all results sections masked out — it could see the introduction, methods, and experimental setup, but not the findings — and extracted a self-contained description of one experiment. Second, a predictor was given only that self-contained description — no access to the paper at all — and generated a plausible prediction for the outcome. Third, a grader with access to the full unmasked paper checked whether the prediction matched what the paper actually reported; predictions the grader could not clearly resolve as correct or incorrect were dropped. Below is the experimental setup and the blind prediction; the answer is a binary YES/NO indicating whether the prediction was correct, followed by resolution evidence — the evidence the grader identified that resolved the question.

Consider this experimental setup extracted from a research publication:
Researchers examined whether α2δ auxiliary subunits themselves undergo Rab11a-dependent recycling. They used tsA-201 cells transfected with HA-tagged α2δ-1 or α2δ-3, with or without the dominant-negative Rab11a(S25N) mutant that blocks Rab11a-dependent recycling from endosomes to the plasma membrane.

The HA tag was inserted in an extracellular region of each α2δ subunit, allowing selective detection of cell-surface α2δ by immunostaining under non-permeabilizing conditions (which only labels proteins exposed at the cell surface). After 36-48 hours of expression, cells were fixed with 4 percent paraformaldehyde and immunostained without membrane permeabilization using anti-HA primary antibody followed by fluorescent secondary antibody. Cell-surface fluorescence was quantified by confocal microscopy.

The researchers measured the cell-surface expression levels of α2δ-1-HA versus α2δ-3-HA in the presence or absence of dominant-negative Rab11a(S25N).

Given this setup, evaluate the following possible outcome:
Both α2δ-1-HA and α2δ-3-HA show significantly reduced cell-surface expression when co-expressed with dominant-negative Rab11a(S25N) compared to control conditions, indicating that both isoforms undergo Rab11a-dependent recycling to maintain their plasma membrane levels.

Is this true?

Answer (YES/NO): NO